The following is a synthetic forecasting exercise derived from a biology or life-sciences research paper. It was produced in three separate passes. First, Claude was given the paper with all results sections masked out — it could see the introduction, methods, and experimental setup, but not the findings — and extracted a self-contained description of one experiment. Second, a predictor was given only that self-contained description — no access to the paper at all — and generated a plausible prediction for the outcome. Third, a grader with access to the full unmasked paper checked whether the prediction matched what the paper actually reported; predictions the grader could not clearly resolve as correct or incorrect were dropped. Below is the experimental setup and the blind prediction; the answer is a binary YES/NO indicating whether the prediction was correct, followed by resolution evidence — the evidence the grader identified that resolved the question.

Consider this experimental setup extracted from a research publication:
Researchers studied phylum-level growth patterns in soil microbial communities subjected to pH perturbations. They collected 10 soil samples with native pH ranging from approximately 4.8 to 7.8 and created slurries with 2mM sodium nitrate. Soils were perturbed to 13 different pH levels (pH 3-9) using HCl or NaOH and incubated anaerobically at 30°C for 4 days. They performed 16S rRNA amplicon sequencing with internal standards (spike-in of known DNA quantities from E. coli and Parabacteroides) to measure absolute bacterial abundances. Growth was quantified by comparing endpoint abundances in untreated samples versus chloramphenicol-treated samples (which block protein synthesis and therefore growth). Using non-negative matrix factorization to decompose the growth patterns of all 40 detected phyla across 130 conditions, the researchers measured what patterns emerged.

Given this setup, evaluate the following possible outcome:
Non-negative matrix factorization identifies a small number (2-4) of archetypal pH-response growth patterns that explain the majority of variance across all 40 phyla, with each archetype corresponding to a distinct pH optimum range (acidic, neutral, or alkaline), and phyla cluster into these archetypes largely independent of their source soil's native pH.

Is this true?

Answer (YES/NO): NO